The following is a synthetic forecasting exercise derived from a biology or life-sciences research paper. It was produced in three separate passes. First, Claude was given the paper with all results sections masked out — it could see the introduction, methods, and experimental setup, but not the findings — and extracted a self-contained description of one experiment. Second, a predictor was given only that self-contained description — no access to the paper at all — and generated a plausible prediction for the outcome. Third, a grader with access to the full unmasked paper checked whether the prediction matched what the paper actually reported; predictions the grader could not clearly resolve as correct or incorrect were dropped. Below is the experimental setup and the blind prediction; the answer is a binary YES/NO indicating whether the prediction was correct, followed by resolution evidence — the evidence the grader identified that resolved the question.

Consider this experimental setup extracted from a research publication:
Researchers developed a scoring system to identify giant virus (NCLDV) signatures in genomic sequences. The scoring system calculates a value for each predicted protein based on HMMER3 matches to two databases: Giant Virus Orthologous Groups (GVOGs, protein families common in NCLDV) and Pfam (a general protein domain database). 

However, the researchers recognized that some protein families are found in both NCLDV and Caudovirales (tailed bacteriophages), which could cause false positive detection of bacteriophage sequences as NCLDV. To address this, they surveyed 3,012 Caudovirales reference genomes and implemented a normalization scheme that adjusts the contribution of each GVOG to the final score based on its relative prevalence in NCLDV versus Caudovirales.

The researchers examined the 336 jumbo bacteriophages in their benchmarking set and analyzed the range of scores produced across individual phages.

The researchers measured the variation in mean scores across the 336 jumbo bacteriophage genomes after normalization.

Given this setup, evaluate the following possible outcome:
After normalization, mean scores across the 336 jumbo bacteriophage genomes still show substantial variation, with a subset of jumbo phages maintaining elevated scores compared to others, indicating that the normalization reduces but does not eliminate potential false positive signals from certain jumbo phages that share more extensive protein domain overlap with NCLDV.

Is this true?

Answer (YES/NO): YES